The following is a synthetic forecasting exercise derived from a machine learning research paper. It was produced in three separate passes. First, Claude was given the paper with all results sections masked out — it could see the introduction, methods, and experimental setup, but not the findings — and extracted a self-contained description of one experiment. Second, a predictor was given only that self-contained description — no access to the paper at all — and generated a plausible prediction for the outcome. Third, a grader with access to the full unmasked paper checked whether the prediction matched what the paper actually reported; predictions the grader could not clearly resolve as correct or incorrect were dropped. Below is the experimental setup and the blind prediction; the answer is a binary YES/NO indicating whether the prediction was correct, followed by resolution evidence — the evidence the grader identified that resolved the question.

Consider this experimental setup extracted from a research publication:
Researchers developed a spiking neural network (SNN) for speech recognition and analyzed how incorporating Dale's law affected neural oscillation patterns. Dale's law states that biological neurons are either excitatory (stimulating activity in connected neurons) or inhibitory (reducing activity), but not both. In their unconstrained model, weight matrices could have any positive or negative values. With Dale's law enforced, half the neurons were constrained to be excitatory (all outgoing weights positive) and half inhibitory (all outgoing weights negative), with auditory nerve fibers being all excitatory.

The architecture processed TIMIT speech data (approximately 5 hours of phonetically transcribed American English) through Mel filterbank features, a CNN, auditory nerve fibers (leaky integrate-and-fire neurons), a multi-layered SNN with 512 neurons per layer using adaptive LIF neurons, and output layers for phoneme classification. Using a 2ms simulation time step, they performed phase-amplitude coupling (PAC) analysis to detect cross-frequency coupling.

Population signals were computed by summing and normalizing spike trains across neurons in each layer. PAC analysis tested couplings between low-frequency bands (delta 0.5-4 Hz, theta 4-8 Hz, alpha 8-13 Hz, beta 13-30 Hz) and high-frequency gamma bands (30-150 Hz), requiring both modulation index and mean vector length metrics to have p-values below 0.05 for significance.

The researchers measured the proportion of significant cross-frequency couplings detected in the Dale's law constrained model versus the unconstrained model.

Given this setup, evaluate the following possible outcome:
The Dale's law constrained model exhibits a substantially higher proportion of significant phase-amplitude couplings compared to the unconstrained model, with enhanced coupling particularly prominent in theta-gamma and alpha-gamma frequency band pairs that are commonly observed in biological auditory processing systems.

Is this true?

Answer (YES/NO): NO